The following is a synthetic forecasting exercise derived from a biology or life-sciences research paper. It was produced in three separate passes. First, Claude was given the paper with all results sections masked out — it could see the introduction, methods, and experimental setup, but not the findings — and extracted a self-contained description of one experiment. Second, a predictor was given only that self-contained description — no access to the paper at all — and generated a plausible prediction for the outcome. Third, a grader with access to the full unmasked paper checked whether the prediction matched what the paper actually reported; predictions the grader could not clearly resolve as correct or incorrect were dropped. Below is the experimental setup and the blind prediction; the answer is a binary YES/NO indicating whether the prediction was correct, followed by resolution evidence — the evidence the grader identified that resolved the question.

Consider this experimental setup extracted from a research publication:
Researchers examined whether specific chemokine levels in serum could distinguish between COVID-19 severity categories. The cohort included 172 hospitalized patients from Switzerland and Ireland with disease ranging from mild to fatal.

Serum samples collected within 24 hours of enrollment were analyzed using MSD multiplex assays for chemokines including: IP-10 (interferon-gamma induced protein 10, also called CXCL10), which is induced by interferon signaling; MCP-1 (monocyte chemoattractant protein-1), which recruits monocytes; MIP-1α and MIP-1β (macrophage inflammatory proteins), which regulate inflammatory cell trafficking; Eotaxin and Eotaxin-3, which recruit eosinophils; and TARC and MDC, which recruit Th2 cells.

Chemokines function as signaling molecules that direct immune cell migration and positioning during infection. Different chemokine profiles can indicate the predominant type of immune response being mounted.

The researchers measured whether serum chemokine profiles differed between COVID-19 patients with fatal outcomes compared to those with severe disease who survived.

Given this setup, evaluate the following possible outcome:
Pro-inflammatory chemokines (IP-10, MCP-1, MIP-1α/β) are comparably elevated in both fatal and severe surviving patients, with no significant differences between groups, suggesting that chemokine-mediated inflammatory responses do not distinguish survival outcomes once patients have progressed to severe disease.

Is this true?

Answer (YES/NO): NO